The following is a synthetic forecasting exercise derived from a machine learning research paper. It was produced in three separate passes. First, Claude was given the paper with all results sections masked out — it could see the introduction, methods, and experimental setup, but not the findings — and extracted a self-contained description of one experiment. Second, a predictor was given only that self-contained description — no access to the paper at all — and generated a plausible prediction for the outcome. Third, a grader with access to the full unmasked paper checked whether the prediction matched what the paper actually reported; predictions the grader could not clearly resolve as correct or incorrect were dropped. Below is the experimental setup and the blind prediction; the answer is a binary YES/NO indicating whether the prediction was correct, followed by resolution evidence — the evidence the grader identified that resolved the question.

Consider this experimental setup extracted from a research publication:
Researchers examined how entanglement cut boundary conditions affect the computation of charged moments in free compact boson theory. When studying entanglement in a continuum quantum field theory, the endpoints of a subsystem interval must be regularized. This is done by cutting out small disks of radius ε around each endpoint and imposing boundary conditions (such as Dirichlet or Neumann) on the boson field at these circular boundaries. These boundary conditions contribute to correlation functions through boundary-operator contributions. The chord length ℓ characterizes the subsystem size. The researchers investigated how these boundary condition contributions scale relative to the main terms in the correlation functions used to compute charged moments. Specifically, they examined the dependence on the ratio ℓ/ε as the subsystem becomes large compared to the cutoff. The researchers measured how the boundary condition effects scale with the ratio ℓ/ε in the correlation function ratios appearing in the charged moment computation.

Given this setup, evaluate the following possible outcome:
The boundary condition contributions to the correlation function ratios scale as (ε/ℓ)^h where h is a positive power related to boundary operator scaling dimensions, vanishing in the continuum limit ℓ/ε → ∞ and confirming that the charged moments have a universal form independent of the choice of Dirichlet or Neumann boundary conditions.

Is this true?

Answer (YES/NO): NO